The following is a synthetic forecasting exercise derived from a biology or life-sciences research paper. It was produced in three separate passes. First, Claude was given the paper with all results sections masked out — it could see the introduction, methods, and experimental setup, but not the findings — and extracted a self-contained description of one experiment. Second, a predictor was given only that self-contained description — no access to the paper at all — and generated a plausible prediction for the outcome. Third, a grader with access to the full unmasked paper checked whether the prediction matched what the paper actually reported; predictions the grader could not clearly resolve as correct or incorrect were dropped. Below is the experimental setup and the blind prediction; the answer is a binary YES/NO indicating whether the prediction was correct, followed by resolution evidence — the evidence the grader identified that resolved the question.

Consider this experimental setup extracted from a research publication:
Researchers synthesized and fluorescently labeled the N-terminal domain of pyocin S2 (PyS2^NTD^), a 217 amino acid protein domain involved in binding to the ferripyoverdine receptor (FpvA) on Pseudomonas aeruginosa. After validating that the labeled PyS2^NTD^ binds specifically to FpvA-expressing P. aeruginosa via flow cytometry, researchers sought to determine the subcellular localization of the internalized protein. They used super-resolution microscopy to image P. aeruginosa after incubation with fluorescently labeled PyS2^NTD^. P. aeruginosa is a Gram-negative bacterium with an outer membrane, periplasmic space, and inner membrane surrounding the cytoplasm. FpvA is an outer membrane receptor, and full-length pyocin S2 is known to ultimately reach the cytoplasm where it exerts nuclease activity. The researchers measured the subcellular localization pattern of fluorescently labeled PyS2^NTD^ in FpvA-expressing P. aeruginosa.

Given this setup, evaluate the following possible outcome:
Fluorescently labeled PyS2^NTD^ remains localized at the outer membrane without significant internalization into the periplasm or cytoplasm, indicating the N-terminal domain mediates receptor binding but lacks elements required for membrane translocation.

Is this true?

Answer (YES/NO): NO